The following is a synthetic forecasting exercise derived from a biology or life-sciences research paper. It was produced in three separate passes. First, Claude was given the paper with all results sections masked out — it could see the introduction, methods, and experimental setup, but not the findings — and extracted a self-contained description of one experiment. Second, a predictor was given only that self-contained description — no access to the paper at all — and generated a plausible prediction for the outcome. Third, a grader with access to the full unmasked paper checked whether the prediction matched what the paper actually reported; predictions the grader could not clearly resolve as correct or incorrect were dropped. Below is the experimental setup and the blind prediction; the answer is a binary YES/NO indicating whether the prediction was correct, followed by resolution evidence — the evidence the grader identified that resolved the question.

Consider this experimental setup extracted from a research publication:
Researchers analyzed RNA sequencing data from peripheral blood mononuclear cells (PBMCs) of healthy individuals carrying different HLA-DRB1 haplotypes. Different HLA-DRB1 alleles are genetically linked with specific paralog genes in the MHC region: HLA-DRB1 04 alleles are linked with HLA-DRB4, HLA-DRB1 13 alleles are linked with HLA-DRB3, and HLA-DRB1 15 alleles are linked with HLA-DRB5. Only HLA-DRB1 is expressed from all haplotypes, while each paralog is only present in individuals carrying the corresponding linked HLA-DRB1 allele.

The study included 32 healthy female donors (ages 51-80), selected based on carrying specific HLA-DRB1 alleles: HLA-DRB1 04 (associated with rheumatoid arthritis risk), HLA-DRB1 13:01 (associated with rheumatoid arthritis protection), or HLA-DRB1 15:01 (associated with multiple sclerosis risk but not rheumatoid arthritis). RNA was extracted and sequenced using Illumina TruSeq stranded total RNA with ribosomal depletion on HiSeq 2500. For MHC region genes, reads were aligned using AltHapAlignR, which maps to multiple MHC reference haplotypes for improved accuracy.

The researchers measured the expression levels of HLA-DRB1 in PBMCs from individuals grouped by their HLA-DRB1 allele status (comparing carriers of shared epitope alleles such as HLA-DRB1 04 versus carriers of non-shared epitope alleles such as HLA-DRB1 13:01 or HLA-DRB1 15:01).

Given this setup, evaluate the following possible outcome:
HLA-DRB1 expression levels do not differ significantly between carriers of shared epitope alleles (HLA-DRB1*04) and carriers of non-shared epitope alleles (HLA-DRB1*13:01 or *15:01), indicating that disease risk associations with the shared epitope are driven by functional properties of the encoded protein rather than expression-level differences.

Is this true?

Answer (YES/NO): NO